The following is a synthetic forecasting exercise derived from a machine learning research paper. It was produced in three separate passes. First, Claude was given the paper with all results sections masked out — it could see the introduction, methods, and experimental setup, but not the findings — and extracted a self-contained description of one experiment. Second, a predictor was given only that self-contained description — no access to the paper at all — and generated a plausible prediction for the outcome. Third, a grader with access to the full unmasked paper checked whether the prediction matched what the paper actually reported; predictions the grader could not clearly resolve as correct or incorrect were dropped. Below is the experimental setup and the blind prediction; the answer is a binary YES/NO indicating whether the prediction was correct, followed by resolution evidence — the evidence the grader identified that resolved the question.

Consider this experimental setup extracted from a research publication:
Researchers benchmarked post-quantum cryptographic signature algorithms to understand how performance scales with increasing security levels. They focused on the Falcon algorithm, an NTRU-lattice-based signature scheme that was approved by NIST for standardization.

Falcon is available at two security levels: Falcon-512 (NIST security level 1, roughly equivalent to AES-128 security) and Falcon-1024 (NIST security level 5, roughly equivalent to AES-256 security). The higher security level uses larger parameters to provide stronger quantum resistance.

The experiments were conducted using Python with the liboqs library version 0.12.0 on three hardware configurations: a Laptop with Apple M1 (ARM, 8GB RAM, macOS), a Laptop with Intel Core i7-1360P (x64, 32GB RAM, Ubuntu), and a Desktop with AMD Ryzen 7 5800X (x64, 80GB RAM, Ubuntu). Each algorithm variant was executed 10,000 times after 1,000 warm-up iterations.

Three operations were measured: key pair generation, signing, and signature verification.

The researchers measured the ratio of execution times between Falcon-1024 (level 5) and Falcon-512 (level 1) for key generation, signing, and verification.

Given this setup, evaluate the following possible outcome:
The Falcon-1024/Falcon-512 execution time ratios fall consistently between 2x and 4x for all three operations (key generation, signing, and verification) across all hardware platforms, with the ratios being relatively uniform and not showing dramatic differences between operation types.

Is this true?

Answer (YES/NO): NO